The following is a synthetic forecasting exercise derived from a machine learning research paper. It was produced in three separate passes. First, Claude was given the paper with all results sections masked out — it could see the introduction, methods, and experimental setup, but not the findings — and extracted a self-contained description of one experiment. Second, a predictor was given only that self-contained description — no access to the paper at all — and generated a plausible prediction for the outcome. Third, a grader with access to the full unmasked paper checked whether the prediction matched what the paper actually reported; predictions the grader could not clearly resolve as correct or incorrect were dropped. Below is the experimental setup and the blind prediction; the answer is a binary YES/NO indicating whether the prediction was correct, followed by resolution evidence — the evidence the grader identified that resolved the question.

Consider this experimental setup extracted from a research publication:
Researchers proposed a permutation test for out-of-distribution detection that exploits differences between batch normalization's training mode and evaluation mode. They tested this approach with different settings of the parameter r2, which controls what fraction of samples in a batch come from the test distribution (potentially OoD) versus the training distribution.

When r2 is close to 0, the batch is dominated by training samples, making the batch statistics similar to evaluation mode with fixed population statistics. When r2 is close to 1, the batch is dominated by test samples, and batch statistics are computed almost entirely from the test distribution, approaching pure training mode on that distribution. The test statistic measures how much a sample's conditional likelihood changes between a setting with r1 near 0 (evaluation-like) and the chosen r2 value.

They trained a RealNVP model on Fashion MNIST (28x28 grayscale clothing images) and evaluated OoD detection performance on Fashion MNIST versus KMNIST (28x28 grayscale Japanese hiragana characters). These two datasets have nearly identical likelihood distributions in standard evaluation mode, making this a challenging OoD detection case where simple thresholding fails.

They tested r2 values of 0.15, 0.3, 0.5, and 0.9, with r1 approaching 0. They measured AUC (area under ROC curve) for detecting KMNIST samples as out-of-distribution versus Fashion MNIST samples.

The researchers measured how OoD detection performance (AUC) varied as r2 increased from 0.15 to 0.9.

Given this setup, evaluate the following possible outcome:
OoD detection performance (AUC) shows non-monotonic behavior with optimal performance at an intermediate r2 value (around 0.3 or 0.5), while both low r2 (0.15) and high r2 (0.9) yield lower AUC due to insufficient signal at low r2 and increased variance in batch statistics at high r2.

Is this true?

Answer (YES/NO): NO